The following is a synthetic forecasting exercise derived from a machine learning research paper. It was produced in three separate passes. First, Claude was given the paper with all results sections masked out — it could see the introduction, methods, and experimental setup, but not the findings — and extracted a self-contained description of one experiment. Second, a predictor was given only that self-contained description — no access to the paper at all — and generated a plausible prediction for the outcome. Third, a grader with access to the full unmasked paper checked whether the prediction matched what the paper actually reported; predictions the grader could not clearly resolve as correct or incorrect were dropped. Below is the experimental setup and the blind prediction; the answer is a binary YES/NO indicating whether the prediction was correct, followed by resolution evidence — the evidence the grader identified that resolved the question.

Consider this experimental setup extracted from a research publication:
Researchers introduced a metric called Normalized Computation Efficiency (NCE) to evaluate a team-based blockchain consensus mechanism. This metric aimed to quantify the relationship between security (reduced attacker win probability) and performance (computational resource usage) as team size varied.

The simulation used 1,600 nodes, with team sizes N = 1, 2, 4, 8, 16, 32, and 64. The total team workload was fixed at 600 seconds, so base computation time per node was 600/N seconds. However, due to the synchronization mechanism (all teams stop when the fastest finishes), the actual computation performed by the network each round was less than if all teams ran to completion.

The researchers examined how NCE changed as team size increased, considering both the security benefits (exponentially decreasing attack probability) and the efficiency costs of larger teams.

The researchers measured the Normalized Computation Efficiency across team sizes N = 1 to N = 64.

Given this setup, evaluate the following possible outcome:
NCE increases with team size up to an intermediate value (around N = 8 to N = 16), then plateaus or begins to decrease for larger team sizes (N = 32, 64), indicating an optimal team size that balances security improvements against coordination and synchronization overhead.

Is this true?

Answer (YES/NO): NO